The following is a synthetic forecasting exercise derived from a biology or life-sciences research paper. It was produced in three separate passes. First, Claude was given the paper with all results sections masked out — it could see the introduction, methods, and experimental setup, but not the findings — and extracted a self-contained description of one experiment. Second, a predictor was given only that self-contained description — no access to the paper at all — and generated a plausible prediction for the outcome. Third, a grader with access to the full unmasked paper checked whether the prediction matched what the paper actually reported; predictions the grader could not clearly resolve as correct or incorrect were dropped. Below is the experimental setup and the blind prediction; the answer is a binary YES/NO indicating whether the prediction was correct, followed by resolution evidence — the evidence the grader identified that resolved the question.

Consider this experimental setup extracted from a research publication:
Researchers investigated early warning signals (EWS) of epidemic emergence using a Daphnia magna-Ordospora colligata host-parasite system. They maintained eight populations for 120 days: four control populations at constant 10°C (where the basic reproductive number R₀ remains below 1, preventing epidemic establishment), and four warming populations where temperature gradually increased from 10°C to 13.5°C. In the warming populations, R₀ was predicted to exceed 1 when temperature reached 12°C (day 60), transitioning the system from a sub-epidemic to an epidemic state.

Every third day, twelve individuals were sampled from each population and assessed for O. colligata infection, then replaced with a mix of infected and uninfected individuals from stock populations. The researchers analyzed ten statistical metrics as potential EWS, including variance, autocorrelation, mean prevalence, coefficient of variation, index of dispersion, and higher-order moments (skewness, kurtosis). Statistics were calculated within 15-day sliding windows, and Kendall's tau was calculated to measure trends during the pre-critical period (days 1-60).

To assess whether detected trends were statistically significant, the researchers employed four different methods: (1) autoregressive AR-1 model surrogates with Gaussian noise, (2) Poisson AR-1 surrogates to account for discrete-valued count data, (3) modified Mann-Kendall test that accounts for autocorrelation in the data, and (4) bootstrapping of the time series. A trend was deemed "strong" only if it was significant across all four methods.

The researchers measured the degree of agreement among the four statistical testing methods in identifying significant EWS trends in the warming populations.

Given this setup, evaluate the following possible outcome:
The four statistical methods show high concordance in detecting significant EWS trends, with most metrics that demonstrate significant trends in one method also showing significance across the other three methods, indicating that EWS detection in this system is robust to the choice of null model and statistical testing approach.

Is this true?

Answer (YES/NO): NO